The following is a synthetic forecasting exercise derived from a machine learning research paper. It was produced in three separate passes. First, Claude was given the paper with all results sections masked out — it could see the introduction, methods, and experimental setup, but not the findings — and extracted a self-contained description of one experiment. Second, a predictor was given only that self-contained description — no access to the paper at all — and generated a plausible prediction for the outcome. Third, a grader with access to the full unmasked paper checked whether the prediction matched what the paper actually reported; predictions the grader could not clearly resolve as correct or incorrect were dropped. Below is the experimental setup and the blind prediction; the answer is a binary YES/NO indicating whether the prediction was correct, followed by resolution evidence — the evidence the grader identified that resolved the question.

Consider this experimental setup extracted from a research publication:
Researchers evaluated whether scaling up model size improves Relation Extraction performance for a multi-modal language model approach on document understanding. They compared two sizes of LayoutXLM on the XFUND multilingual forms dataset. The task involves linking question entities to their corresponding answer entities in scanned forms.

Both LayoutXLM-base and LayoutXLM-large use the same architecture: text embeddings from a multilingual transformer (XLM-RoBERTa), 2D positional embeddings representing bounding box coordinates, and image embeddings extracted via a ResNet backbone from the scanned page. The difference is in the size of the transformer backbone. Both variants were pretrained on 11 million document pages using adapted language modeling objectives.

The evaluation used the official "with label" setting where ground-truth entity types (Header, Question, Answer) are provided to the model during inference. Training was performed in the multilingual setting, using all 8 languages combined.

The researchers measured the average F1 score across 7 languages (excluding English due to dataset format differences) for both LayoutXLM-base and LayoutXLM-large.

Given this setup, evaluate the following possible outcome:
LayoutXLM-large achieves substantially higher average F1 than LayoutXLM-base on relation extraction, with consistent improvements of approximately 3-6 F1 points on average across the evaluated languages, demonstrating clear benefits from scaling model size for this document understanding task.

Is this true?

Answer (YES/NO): YES